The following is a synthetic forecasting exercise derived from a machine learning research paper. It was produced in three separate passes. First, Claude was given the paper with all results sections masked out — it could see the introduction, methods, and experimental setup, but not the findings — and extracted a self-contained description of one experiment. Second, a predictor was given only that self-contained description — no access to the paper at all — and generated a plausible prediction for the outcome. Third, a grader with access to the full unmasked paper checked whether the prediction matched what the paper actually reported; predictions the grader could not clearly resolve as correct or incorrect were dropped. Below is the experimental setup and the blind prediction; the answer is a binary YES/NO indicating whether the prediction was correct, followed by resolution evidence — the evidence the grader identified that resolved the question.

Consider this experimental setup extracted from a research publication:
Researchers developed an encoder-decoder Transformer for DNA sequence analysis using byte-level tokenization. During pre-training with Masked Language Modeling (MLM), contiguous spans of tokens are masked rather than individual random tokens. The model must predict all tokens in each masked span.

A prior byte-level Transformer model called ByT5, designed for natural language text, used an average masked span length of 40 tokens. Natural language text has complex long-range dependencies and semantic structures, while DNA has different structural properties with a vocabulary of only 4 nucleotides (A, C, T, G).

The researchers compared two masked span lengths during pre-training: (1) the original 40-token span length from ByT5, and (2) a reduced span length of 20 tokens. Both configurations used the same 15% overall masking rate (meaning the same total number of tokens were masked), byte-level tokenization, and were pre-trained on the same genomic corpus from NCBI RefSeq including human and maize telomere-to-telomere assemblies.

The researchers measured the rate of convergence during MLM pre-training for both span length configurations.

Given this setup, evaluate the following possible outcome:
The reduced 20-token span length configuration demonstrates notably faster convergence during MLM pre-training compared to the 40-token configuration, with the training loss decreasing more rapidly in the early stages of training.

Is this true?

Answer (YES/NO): YES